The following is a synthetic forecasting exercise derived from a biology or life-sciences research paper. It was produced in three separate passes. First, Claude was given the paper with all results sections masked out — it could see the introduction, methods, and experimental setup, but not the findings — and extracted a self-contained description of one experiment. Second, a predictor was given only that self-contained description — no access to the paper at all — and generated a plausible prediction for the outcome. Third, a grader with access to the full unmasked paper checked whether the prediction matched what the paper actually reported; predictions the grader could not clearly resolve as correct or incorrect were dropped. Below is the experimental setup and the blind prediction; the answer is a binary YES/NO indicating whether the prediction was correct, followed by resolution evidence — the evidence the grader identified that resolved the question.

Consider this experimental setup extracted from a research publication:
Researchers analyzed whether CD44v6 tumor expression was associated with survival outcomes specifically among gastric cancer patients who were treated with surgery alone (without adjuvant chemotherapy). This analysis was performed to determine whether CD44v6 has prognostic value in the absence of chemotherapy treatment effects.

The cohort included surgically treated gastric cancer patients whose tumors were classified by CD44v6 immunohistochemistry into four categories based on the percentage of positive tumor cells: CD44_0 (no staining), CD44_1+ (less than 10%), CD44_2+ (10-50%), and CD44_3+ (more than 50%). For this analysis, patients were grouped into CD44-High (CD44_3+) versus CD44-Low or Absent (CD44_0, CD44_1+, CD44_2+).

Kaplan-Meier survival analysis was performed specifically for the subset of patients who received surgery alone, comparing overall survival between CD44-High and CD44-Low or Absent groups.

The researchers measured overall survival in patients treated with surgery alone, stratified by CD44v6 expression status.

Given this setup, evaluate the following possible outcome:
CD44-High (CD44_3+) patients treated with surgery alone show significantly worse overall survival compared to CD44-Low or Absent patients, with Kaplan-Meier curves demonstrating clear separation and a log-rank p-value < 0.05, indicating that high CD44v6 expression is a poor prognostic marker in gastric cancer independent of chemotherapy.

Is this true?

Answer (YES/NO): YES